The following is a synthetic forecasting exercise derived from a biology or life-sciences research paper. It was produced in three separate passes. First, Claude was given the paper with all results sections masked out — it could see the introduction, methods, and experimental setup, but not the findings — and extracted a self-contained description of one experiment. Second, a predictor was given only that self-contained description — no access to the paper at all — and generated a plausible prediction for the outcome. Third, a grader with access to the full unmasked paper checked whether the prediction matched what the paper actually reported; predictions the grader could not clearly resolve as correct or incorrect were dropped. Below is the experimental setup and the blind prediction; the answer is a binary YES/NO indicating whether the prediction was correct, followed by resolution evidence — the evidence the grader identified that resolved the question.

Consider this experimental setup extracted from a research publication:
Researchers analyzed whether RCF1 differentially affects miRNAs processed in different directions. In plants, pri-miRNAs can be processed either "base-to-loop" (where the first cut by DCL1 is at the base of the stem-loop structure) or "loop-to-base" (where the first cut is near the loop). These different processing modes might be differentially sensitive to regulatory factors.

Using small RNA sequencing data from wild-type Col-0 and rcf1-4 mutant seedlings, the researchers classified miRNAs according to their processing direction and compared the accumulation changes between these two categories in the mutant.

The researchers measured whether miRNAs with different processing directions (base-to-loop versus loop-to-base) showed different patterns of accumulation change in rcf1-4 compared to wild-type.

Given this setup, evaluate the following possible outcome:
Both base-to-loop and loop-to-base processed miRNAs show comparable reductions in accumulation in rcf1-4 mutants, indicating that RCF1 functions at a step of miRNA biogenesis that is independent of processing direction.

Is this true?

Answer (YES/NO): YES